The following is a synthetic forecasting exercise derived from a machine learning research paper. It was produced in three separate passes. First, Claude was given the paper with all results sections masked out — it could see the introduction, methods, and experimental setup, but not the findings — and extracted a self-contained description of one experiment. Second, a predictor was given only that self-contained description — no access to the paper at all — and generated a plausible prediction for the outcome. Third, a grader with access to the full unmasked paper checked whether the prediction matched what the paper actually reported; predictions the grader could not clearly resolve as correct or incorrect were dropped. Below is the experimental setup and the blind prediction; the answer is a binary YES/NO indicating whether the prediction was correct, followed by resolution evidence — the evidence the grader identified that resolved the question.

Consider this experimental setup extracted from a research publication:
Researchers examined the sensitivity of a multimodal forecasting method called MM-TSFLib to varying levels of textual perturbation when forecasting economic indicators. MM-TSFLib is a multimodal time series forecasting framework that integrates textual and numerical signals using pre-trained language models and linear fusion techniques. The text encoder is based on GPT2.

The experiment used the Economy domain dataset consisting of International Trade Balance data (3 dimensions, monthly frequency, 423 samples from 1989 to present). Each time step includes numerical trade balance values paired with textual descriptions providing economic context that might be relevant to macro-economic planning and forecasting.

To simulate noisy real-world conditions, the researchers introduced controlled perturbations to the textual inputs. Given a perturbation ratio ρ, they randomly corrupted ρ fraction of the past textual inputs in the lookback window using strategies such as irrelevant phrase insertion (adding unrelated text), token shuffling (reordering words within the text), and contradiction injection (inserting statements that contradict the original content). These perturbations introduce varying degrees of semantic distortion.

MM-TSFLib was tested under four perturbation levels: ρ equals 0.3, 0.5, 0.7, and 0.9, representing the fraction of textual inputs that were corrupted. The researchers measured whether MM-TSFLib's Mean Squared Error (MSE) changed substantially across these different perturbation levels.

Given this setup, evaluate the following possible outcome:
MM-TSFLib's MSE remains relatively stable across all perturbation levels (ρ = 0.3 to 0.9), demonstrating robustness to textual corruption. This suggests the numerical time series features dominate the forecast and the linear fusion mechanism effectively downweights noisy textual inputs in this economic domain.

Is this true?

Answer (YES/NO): YES